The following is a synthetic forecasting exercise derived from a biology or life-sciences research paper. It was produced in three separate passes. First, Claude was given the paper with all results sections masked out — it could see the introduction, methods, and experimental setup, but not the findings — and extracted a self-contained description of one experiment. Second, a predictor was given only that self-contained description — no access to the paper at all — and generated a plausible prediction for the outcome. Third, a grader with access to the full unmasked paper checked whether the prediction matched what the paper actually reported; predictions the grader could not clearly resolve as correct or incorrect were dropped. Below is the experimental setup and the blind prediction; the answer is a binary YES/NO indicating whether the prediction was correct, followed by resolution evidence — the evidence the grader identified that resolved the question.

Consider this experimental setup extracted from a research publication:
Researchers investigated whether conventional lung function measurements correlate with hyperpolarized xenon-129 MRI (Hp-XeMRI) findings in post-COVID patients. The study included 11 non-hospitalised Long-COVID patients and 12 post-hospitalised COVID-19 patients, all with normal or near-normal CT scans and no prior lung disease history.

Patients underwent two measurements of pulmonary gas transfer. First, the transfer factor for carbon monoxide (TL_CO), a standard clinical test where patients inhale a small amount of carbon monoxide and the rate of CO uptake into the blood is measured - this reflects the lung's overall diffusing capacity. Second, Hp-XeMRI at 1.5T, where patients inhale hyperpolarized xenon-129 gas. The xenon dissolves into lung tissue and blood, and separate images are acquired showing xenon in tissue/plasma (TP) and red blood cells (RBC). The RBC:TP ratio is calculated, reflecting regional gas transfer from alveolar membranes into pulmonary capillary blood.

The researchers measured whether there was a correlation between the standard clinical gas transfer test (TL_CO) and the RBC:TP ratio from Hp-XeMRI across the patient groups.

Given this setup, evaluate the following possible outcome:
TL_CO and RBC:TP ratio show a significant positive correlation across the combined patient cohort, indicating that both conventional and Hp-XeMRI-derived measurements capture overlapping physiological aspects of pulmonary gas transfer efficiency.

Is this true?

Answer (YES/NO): NO